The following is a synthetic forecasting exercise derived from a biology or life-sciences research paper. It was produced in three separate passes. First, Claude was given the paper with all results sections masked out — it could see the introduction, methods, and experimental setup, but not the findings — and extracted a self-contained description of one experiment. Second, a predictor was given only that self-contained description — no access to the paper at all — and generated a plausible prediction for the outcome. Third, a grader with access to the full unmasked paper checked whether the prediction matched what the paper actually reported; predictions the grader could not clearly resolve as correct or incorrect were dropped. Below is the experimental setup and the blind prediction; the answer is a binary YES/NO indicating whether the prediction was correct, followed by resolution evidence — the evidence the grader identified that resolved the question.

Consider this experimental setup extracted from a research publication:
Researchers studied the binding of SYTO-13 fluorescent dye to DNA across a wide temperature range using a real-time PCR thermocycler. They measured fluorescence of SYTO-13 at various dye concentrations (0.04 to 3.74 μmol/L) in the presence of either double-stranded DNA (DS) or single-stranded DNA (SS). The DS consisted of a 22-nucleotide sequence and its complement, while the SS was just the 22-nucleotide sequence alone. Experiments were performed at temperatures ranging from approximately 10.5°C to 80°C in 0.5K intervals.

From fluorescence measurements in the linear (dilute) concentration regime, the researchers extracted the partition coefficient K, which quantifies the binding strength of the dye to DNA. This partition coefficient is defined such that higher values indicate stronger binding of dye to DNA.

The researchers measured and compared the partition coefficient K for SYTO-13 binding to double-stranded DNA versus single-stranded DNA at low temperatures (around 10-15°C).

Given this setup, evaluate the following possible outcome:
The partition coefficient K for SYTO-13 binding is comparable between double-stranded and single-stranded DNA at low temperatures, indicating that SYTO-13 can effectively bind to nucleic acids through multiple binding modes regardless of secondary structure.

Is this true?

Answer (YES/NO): NO